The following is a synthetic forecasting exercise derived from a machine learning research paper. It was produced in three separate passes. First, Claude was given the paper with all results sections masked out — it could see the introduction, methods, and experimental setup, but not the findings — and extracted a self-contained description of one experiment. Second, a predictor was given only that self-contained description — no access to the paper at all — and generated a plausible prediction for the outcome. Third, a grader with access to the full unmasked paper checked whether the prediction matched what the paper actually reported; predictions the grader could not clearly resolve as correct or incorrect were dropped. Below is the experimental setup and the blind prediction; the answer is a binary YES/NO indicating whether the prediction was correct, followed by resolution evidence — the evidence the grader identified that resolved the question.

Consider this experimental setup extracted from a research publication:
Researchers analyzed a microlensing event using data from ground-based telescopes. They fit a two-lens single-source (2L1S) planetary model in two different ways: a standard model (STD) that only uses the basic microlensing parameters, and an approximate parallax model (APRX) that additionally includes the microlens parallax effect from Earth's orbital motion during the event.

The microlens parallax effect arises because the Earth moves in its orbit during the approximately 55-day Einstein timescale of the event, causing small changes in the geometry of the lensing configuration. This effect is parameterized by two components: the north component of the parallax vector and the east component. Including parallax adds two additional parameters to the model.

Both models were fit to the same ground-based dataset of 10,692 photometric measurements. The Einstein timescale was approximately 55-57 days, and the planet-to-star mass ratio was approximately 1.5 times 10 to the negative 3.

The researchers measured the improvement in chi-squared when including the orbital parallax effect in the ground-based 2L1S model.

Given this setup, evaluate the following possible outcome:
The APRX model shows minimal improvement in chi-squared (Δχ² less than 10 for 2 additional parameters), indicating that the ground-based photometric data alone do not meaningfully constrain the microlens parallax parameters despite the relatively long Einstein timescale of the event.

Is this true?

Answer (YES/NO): YES